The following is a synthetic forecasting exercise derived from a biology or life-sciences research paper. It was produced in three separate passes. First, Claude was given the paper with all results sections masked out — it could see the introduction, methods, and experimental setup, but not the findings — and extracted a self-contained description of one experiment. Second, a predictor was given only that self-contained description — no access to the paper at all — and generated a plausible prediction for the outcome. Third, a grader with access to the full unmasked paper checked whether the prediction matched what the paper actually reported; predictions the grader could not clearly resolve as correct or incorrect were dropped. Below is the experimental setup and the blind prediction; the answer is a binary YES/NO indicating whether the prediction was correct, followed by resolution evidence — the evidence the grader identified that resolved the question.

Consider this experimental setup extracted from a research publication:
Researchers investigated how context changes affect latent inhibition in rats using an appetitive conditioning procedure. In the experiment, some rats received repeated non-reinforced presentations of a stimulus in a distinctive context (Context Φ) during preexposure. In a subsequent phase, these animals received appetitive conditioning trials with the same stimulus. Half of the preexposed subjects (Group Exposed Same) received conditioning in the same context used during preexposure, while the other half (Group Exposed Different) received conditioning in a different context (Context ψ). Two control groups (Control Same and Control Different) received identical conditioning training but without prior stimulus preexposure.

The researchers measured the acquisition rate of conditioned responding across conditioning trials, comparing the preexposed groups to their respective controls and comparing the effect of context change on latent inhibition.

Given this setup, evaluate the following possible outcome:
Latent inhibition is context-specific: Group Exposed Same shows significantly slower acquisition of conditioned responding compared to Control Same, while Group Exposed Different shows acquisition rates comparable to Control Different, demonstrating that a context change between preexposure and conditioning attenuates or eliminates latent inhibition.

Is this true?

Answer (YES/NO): NO